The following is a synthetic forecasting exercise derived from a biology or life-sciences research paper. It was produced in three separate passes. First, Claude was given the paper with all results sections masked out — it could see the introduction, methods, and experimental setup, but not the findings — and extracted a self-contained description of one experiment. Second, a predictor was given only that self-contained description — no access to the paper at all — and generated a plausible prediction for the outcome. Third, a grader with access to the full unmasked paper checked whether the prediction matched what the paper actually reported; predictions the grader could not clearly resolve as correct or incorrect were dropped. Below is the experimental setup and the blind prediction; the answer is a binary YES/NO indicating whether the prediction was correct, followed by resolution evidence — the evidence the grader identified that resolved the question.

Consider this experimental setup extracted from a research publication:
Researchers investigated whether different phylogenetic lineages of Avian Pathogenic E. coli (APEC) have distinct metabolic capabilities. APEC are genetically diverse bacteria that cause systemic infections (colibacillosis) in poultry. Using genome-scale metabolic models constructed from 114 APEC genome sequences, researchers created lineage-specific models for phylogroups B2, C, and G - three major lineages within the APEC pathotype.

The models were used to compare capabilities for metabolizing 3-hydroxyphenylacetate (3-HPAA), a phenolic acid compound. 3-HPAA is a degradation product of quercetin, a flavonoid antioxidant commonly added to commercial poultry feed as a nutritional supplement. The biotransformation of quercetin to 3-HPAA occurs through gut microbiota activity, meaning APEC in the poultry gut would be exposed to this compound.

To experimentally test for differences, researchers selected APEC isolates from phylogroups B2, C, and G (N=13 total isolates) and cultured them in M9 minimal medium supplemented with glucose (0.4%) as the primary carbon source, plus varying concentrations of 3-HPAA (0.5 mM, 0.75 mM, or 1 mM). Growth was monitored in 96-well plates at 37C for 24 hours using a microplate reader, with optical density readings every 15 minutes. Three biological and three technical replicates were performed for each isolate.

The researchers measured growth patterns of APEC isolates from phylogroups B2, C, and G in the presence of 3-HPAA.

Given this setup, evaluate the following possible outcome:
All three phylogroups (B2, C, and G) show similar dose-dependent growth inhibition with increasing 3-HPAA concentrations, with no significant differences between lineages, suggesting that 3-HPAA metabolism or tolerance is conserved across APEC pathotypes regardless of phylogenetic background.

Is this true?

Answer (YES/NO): NO